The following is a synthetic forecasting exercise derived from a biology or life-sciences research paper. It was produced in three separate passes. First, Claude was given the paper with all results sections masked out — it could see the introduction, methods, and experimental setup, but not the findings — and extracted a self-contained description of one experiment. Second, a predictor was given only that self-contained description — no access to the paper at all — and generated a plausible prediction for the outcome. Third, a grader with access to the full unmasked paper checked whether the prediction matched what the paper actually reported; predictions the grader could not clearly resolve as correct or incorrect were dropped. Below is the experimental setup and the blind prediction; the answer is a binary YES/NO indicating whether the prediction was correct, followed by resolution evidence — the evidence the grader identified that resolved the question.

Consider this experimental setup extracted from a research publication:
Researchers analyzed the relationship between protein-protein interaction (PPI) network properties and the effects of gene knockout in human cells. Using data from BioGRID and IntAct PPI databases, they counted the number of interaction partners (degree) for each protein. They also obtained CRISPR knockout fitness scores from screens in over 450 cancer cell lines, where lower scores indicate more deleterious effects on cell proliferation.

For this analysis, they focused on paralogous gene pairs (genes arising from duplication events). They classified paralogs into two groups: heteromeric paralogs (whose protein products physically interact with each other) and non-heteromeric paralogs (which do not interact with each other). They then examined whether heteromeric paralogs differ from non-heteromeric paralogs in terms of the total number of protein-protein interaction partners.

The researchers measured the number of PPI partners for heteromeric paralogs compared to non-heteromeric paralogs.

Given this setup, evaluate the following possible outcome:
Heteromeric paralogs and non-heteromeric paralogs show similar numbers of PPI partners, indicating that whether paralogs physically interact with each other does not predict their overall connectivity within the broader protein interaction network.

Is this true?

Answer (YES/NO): NO